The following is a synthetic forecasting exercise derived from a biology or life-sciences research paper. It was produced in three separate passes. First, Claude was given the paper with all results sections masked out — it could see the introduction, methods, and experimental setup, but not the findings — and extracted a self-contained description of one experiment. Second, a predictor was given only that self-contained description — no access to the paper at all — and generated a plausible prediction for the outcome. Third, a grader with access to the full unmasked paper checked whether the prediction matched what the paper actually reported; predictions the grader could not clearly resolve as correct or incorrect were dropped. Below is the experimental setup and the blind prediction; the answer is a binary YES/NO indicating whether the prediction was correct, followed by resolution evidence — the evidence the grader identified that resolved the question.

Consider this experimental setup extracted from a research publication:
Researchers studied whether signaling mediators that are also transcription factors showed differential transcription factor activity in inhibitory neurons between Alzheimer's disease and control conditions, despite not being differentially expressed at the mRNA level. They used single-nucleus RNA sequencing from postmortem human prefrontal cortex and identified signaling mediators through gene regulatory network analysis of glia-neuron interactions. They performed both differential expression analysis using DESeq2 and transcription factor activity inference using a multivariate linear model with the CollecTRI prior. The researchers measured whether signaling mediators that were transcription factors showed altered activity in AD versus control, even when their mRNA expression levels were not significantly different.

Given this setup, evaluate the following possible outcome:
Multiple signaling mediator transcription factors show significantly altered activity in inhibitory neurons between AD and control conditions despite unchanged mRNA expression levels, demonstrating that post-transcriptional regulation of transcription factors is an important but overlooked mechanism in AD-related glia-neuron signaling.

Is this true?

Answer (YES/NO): YES